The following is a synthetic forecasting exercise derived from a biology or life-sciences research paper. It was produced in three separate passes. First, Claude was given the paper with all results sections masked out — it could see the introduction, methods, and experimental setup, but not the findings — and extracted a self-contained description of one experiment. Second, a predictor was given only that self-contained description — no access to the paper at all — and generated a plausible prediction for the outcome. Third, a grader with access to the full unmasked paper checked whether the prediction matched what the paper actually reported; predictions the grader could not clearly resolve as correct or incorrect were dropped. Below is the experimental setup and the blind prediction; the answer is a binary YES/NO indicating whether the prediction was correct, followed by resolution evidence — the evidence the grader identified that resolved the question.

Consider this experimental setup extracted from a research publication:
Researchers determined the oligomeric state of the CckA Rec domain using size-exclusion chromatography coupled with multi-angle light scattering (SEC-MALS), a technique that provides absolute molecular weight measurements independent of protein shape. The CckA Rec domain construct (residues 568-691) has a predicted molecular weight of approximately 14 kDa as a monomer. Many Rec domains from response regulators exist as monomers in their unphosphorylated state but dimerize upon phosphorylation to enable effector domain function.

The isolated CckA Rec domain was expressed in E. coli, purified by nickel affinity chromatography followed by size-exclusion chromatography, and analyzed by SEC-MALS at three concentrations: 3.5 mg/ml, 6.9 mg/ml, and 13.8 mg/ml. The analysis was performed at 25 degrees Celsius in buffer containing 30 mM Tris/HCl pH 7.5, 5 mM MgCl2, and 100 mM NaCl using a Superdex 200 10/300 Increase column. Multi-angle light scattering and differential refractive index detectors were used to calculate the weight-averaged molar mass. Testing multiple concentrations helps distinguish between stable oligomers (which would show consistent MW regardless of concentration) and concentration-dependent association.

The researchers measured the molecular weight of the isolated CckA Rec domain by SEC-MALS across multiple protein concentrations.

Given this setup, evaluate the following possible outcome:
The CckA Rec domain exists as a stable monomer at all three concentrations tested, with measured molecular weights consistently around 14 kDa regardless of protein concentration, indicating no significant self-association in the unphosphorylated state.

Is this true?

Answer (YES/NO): YES